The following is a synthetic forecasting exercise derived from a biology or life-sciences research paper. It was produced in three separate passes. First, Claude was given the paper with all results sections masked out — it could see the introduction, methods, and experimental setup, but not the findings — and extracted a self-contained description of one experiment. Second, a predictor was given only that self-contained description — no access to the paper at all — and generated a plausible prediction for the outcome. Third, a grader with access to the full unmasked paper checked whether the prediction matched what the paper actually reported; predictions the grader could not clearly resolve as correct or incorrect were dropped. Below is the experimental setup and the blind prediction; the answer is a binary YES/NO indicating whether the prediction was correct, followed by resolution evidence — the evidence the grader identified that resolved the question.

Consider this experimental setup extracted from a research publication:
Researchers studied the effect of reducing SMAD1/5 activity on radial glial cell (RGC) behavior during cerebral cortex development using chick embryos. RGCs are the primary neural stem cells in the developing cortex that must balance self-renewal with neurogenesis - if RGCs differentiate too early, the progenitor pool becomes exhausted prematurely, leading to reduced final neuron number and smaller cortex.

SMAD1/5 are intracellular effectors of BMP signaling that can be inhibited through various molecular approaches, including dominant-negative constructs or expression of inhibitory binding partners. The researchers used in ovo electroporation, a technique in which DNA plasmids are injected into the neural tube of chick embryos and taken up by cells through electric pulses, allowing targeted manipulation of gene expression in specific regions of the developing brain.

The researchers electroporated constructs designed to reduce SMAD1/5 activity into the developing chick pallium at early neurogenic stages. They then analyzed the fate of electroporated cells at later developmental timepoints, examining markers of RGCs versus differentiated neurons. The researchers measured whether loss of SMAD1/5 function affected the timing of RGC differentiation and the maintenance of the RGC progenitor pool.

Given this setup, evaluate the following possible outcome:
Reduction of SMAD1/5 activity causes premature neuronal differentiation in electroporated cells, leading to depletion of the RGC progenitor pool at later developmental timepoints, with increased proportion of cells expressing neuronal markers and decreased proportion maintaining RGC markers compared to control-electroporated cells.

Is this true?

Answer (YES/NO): YES